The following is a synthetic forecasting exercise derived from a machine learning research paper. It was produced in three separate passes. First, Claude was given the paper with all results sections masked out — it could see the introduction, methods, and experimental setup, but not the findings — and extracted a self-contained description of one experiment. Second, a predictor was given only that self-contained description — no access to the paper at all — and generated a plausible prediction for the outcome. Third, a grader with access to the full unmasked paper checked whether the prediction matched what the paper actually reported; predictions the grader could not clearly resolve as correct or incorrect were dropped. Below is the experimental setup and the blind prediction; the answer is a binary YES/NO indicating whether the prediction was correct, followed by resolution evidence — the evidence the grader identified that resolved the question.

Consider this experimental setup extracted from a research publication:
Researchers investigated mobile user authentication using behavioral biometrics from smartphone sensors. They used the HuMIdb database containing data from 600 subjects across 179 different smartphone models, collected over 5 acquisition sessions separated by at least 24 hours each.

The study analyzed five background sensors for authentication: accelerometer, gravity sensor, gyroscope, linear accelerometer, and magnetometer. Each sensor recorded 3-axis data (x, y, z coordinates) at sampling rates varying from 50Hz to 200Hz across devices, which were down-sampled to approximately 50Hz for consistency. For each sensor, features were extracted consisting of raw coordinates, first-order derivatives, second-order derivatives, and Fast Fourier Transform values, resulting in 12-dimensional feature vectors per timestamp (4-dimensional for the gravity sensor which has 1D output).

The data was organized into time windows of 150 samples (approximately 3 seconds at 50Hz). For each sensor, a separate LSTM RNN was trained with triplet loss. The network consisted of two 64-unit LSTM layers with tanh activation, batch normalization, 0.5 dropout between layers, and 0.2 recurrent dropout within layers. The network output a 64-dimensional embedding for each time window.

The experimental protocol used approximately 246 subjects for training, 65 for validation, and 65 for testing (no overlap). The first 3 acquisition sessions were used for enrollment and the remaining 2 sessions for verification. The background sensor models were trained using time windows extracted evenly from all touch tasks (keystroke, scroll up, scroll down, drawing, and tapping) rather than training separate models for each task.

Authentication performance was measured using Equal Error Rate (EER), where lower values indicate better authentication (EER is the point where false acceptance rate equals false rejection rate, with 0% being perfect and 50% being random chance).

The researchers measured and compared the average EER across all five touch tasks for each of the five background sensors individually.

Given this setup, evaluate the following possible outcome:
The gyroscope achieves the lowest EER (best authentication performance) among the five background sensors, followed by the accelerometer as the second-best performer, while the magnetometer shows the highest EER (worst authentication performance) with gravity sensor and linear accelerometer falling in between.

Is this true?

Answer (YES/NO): NO